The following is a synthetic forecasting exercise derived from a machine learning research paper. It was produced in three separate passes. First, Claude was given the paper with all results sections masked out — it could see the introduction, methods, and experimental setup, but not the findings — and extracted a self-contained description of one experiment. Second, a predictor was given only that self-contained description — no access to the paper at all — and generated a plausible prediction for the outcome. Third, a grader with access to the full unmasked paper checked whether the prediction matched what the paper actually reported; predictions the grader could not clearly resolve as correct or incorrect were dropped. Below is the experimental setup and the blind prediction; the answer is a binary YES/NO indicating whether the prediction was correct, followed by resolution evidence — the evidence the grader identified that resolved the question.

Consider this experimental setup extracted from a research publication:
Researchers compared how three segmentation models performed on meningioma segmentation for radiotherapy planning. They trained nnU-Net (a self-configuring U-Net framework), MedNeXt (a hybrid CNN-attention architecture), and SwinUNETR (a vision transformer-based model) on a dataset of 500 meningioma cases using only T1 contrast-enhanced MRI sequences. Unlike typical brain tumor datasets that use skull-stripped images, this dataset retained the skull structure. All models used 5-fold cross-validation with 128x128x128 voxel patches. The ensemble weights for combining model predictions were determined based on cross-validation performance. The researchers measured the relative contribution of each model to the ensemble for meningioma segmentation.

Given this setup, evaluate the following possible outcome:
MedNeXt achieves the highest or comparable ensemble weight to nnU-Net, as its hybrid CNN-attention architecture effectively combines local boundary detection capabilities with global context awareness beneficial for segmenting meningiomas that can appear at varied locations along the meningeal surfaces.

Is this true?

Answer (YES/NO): YES